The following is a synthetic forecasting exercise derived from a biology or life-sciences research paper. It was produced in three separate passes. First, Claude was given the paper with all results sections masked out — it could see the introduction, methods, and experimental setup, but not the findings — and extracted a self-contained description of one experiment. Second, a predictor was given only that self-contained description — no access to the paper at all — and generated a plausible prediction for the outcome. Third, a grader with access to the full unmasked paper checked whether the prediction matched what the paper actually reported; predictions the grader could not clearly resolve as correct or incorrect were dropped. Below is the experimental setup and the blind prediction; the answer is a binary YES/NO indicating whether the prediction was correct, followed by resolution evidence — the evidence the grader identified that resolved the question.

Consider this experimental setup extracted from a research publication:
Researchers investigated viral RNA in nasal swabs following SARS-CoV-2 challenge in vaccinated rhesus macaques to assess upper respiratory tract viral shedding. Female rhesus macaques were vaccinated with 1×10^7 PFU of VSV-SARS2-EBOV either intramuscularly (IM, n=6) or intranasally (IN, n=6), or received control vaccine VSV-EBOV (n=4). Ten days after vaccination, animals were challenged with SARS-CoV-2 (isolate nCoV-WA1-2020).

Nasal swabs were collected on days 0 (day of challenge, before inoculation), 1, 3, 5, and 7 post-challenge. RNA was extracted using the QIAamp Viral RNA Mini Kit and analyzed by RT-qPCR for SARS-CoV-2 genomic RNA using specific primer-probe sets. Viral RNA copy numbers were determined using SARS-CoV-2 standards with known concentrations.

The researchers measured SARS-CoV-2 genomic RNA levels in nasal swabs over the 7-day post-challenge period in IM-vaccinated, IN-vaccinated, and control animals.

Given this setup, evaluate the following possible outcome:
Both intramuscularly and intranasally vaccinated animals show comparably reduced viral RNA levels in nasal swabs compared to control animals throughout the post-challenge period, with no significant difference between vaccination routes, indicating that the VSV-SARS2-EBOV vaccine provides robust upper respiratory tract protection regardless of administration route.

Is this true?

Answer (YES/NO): NO